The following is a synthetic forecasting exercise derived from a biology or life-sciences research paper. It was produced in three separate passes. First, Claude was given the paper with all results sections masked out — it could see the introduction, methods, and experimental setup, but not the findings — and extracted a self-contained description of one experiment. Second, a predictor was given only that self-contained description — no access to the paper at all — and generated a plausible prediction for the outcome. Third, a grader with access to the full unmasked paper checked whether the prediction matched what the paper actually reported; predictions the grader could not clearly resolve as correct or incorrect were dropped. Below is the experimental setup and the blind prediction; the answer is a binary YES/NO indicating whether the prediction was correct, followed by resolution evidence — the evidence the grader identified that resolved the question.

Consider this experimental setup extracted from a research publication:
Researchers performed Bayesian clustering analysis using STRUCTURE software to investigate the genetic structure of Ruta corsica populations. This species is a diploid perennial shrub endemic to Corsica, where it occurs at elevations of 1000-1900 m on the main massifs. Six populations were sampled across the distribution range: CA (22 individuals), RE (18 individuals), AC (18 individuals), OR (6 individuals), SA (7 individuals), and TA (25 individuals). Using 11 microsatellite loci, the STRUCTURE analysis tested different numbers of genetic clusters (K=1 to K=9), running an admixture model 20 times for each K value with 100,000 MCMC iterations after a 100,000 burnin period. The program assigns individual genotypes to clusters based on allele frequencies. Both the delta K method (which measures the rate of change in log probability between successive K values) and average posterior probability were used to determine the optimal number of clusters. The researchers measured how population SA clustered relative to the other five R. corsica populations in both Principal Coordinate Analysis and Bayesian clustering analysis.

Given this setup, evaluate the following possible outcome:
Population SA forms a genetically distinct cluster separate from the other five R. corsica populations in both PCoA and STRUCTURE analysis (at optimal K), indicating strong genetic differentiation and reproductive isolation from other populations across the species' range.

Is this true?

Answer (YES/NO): YES